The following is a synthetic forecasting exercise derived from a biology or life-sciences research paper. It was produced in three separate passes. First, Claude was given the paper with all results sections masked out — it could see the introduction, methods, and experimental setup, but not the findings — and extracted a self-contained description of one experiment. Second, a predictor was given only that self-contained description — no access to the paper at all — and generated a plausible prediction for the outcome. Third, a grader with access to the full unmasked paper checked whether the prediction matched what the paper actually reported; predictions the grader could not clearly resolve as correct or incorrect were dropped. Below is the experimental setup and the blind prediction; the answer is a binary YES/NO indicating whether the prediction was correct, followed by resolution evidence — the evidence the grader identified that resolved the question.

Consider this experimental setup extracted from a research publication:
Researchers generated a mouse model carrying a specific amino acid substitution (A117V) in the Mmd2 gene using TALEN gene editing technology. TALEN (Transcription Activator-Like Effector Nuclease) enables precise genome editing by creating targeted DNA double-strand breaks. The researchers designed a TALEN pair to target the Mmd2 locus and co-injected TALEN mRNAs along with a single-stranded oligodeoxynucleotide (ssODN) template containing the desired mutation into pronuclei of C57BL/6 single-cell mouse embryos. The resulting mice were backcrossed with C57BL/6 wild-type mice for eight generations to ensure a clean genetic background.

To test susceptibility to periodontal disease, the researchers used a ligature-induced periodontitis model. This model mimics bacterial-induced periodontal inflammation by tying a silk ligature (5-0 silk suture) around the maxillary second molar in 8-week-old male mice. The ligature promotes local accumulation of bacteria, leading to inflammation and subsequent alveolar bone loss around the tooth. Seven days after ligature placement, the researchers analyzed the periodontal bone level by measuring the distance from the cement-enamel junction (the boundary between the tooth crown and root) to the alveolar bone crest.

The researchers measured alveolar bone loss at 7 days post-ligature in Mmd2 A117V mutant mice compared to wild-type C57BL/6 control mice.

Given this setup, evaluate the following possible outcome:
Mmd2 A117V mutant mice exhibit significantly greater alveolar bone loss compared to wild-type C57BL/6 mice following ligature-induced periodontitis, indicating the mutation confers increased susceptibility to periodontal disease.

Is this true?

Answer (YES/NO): YES